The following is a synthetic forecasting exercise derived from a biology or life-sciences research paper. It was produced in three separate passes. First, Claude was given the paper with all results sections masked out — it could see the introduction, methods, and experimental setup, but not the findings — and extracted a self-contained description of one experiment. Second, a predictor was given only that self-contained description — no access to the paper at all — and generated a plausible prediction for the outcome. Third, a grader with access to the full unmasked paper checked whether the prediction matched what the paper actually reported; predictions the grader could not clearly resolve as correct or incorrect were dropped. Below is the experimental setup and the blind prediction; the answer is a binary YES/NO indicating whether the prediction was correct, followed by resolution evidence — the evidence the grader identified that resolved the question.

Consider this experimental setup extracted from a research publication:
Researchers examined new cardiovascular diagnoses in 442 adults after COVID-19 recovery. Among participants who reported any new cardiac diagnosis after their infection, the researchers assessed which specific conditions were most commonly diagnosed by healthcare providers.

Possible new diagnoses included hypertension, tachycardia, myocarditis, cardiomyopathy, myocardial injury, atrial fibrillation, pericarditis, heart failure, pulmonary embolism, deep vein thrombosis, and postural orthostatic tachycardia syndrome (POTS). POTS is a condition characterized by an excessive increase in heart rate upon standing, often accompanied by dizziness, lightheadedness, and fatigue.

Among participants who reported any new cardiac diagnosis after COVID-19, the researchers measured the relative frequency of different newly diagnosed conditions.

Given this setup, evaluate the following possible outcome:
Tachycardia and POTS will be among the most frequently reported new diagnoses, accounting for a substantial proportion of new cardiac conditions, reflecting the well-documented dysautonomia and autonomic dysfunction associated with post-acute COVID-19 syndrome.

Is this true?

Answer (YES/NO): YES